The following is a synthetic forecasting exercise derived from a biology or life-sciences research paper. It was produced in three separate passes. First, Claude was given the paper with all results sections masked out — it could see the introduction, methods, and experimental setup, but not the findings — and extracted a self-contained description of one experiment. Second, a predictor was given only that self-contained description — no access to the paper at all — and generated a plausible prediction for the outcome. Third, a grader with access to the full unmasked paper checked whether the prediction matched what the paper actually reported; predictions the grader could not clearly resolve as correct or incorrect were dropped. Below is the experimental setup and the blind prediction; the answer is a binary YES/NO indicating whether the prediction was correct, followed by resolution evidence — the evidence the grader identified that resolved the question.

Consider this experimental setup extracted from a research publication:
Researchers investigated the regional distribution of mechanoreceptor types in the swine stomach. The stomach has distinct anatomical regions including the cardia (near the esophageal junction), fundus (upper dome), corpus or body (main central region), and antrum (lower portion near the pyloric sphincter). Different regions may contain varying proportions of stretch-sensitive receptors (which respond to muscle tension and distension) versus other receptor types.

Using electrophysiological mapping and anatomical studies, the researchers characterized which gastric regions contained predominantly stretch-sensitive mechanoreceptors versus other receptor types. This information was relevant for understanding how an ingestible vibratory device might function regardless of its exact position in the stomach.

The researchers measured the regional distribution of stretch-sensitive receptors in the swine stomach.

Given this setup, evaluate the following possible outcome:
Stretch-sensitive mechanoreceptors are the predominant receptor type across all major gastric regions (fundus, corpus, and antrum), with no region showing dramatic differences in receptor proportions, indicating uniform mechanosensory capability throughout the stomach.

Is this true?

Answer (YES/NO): NO